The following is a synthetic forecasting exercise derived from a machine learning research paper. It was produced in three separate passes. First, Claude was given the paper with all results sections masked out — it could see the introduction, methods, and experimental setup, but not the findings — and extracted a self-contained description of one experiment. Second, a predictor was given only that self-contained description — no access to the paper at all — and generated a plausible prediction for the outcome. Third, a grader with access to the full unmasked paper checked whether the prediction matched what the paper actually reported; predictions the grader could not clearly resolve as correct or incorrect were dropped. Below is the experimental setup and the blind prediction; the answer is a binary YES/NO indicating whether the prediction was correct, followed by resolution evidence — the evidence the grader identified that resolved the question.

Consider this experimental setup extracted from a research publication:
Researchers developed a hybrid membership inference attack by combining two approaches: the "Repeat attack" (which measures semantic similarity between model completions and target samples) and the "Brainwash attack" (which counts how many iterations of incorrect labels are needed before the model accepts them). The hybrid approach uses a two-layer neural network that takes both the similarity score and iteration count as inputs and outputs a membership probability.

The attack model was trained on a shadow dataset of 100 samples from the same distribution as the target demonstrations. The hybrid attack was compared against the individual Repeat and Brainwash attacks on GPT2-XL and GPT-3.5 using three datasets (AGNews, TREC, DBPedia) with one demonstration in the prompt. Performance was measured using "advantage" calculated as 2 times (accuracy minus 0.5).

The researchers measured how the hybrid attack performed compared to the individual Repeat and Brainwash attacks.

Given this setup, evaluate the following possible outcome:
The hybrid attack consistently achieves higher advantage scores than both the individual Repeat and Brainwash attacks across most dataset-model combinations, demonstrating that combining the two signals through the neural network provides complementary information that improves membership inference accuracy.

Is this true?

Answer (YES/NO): NO